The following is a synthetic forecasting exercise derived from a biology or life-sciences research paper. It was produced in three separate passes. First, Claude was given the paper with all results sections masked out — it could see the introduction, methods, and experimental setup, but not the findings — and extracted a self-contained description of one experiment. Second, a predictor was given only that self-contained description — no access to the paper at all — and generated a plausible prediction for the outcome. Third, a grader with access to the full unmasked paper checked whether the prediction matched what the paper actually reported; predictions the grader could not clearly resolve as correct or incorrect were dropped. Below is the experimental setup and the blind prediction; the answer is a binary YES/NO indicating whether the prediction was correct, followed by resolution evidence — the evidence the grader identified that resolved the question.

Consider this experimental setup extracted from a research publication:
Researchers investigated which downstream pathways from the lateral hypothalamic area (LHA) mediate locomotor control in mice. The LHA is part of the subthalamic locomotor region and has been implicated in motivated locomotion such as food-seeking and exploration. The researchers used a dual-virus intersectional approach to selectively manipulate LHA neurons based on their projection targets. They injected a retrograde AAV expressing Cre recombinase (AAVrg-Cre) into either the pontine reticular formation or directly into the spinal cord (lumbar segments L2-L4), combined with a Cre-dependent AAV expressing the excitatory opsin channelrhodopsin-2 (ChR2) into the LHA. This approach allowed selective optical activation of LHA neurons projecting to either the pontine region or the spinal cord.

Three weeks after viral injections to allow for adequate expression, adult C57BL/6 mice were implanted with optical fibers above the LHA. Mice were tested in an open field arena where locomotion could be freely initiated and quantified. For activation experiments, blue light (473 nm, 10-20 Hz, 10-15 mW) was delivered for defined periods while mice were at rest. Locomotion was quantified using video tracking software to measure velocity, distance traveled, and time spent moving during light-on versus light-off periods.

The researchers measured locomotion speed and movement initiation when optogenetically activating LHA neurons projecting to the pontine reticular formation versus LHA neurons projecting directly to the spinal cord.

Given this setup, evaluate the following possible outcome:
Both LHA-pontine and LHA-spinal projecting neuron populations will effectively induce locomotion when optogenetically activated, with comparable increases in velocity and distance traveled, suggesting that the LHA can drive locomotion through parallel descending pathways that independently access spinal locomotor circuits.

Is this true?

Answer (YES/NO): NO